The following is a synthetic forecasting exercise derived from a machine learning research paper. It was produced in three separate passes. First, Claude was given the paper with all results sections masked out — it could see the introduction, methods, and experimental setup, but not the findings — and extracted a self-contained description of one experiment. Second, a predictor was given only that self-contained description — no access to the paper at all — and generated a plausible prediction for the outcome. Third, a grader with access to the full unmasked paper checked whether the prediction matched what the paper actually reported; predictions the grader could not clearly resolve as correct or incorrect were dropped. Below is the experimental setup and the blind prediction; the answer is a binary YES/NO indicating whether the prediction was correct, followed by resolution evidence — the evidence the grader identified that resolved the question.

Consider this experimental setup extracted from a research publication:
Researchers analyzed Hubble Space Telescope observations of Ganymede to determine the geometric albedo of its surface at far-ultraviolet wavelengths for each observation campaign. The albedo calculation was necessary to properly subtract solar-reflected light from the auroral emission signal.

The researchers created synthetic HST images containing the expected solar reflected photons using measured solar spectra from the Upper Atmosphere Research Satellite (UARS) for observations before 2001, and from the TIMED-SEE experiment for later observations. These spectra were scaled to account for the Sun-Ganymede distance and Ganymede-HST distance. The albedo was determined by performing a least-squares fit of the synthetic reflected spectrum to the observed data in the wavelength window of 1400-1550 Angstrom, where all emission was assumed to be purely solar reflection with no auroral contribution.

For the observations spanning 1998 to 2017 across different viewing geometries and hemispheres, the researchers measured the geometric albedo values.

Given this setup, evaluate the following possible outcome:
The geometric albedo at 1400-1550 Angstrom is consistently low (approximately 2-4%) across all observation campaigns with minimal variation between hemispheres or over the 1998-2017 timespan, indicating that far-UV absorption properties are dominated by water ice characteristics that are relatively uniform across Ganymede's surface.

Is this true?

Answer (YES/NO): NO